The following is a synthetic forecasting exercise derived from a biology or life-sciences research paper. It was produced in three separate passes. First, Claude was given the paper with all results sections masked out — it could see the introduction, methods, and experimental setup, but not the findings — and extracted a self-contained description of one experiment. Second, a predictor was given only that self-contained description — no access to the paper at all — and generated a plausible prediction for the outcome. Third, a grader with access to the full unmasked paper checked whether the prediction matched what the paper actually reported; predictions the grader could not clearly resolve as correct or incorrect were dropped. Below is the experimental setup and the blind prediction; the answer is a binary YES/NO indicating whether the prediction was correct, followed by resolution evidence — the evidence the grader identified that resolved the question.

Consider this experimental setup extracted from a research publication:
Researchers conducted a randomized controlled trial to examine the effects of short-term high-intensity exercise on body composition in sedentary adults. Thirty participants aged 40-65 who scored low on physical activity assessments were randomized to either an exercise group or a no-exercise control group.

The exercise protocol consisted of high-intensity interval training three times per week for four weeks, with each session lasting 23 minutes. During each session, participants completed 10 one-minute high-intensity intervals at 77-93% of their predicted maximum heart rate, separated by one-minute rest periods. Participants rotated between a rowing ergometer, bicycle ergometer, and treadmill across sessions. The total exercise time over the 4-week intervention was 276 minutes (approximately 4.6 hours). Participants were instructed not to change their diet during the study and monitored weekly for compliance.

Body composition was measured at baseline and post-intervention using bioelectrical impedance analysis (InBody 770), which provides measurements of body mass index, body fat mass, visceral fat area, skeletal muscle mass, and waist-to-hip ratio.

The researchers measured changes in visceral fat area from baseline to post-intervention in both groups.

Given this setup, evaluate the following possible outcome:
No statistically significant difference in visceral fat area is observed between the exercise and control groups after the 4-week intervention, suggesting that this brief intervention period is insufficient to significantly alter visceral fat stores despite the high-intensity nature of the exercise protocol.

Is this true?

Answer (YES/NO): YES